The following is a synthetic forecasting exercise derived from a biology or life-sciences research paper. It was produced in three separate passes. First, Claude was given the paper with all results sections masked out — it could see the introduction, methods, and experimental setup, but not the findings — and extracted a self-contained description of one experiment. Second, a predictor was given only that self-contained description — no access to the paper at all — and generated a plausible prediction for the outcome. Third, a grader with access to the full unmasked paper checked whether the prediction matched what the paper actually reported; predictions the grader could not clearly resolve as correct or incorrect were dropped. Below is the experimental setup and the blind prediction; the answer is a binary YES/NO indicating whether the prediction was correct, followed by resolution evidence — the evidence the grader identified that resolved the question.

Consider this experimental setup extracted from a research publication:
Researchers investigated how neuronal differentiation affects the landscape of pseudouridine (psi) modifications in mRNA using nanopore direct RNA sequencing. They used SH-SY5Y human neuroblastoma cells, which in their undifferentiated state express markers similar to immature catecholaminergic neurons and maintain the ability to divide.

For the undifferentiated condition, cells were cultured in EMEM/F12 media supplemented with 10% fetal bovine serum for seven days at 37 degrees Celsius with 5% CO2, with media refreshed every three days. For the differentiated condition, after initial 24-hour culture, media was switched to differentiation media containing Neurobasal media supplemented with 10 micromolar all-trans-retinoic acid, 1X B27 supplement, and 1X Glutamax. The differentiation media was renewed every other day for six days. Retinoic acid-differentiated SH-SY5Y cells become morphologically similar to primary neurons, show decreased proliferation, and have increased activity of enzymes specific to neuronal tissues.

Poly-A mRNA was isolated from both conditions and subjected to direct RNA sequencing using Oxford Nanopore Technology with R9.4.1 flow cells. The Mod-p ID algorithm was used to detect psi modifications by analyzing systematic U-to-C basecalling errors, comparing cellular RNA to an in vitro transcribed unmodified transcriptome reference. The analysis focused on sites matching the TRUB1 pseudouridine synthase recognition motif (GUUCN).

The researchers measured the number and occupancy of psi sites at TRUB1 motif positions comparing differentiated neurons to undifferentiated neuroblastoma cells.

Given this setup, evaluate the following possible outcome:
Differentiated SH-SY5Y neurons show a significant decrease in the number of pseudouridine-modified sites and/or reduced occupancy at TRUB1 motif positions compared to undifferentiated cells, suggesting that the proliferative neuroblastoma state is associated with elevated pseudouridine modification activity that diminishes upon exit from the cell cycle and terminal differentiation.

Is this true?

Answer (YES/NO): NO